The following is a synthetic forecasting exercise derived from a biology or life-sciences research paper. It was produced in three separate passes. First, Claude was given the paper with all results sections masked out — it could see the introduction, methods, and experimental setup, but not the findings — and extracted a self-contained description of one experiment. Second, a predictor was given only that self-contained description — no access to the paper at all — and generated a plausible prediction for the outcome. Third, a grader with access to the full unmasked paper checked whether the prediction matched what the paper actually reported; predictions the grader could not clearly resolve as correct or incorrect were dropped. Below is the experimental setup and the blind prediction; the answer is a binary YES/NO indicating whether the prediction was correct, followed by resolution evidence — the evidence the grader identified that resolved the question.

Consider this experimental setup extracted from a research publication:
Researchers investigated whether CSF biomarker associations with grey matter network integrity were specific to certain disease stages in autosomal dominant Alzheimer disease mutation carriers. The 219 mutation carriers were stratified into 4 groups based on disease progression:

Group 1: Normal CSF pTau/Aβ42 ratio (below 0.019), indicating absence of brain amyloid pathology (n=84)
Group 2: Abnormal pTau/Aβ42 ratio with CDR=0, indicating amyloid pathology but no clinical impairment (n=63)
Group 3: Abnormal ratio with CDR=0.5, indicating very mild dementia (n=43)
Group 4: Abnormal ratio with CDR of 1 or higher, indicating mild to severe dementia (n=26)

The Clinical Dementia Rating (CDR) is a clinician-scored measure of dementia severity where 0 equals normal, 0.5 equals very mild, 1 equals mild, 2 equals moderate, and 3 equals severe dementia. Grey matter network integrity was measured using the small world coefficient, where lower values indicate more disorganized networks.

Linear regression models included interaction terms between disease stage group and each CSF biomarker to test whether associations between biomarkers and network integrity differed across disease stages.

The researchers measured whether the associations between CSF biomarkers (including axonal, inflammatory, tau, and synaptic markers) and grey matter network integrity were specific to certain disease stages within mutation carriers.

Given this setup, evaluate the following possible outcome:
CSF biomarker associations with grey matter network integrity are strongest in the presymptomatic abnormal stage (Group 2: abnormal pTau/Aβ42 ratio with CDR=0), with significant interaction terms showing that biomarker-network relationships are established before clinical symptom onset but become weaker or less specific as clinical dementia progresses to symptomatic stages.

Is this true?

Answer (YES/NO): NO